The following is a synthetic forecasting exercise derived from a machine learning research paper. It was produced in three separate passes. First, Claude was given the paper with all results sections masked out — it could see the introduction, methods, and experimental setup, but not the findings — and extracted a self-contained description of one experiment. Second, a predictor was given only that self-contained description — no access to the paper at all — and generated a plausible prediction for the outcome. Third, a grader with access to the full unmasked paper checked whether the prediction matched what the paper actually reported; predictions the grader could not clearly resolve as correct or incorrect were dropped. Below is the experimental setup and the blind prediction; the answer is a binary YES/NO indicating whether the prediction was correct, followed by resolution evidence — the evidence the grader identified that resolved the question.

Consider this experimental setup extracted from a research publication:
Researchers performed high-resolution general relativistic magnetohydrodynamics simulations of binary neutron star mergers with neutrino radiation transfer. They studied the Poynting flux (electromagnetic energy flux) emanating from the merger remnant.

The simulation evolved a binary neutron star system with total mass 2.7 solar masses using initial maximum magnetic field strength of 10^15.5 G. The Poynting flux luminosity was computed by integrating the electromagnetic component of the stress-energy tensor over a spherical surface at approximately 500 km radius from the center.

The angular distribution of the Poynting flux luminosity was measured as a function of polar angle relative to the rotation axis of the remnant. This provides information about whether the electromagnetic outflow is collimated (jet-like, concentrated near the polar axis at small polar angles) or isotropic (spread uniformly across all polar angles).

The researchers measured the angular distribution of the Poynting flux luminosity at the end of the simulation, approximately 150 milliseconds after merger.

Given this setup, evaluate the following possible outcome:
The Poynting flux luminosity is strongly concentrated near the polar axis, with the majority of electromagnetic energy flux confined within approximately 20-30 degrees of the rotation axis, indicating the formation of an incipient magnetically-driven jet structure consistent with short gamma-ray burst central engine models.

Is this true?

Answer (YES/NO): NO